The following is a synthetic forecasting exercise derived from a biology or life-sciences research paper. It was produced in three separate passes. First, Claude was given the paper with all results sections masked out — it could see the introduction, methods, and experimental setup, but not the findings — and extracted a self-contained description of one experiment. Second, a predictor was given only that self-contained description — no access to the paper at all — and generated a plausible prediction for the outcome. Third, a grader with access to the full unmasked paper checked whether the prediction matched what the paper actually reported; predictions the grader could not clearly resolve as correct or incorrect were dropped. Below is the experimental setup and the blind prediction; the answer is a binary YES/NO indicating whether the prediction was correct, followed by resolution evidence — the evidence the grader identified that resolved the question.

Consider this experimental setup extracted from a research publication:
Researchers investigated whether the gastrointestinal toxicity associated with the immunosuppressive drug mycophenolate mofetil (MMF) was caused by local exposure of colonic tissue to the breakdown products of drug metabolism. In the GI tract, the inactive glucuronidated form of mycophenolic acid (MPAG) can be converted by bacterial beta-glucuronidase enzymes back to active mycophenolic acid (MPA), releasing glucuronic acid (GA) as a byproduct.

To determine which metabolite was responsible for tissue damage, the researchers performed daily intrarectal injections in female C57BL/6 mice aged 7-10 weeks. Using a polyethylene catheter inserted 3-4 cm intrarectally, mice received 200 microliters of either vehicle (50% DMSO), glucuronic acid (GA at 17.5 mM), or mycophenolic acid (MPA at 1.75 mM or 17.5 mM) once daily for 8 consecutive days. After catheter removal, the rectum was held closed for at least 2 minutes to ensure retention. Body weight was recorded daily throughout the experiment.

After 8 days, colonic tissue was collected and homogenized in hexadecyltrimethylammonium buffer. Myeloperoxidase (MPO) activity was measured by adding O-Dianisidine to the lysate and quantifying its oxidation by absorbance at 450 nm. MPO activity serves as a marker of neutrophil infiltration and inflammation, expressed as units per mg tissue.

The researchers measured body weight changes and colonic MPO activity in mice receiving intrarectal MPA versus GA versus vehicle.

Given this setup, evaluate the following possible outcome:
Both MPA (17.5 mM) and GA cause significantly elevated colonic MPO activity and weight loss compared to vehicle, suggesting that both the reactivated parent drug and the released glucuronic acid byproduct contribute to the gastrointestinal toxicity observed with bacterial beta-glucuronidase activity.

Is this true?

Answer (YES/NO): NO